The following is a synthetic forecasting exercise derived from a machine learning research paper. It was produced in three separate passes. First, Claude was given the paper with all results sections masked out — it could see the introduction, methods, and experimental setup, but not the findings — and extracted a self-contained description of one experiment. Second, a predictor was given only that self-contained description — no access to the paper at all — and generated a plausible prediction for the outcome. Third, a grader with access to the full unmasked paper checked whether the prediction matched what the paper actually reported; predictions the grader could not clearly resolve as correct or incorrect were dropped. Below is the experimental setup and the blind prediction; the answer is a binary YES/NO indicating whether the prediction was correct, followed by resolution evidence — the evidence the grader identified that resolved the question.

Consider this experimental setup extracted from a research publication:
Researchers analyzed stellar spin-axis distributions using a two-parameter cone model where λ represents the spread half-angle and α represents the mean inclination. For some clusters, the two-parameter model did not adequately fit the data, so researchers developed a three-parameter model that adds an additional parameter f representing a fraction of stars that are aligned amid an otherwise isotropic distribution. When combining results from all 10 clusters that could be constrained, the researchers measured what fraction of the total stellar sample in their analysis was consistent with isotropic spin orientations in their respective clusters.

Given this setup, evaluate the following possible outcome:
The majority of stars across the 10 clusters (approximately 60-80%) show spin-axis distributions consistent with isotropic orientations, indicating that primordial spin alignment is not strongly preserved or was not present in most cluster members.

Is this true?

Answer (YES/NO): NO